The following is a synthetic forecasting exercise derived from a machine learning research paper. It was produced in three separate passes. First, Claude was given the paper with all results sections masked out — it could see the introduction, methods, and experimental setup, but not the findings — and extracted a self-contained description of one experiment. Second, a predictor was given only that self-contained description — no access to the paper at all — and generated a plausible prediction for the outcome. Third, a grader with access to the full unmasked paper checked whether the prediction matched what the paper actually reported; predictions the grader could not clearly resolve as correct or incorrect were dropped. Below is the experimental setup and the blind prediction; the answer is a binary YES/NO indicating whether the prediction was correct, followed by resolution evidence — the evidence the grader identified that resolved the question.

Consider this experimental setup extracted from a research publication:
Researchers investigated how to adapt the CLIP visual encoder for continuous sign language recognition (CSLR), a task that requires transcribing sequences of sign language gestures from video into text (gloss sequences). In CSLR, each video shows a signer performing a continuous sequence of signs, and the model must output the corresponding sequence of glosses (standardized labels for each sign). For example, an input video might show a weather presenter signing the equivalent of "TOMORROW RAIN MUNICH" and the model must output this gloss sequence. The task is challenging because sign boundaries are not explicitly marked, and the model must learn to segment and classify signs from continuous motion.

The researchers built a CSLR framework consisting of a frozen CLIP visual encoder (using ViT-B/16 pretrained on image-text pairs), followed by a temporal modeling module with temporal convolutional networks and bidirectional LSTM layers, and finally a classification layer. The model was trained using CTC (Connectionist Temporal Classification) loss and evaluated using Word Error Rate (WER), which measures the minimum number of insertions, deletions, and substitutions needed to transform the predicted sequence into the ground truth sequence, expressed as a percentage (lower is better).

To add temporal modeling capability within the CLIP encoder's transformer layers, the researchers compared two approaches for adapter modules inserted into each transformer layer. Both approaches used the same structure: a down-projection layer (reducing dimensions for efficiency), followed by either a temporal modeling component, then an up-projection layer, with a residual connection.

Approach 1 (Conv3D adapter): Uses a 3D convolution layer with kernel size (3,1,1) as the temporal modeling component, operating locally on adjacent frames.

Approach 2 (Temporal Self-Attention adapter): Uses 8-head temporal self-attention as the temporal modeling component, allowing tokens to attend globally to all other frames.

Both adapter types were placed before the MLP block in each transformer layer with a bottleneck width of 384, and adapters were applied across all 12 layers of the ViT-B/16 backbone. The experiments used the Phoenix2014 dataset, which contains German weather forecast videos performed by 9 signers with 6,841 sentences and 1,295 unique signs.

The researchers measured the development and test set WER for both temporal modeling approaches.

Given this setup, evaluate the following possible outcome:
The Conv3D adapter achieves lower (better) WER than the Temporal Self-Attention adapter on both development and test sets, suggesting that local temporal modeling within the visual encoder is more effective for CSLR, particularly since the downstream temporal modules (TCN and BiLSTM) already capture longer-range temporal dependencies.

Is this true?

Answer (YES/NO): YES